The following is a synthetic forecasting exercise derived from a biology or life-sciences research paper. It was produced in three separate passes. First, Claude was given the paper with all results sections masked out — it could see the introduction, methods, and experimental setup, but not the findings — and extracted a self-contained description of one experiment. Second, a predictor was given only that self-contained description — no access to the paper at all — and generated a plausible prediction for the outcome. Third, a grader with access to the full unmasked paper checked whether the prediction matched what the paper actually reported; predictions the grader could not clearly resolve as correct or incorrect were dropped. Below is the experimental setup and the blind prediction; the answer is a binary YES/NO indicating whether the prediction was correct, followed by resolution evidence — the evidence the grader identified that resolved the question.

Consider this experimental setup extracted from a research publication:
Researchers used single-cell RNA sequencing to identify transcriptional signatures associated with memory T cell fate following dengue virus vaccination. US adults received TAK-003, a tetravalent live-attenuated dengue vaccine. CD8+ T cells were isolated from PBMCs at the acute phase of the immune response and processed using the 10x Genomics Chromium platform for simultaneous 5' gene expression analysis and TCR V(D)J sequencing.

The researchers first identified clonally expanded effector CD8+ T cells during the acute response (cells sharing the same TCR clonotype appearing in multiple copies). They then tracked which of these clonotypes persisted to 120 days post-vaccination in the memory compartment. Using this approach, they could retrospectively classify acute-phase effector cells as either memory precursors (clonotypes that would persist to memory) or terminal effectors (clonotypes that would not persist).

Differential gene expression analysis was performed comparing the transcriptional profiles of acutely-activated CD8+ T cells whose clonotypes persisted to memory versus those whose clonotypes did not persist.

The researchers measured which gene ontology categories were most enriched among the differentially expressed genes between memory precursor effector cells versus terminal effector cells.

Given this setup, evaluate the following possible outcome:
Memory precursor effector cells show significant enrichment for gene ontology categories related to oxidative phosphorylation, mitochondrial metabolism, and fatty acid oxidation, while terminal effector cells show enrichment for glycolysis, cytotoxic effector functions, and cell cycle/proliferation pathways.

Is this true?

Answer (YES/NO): NO